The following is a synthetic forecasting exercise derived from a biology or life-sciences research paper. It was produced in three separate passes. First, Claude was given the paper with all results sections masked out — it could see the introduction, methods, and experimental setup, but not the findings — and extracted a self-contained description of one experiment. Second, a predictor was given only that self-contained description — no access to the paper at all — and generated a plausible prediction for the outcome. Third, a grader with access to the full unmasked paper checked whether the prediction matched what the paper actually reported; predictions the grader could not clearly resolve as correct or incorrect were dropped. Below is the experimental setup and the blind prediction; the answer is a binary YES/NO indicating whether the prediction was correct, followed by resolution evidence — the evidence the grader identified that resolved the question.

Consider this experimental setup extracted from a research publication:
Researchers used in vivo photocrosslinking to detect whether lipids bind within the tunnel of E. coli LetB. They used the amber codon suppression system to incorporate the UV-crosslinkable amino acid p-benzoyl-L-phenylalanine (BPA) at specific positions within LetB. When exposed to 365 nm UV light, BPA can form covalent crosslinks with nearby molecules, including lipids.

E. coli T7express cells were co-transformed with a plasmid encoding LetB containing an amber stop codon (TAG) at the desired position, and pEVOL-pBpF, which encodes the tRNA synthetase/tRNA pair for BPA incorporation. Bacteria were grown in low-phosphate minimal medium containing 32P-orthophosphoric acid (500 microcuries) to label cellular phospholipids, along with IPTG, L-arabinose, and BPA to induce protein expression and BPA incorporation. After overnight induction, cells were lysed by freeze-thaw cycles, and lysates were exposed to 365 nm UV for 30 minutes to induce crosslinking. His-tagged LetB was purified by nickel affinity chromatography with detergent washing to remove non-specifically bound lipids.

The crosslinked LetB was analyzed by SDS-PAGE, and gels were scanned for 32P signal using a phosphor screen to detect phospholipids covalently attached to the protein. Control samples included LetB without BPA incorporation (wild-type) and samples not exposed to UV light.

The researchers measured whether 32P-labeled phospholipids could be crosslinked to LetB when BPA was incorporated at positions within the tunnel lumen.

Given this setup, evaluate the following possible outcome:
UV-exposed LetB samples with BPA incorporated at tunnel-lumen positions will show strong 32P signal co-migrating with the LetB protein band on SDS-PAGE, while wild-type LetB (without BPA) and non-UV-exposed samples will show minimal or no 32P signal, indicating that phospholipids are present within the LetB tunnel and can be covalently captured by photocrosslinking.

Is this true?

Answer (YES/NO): YES